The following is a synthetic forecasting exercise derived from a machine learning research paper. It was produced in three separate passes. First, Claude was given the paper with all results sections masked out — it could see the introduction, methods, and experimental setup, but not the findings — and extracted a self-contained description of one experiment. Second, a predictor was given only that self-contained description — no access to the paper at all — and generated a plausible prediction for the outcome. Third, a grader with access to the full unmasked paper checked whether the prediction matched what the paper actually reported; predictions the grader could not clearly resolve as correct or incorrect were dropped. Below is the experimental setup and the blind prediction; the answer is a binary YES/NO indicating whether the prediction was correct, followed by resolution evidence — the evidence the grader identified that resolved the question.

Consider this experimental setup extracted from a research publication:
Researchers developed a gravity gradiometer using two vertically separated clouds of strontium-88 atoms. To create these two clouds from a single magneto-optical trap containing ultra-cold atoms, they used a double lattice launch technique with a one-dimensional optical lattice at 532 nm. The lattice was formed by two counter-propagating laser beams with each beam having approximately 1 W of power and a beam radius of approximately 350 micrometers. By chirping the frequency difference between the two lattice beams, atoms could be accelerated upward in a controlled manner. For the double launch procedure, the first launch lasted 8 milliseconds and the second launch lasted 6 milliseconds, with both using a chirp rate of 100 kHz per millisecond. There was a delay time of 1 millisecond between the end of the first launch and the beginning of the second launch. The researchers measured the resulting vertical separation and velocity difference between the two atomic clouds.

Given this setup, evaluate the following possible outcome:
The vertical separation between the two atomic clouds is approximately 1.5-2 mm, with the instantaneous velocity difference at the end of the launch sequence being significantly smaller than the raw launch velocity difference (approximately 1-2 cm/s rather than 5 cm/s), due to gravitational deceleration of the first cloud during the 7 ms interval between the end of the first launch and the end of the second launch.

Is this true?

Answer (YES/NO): NO